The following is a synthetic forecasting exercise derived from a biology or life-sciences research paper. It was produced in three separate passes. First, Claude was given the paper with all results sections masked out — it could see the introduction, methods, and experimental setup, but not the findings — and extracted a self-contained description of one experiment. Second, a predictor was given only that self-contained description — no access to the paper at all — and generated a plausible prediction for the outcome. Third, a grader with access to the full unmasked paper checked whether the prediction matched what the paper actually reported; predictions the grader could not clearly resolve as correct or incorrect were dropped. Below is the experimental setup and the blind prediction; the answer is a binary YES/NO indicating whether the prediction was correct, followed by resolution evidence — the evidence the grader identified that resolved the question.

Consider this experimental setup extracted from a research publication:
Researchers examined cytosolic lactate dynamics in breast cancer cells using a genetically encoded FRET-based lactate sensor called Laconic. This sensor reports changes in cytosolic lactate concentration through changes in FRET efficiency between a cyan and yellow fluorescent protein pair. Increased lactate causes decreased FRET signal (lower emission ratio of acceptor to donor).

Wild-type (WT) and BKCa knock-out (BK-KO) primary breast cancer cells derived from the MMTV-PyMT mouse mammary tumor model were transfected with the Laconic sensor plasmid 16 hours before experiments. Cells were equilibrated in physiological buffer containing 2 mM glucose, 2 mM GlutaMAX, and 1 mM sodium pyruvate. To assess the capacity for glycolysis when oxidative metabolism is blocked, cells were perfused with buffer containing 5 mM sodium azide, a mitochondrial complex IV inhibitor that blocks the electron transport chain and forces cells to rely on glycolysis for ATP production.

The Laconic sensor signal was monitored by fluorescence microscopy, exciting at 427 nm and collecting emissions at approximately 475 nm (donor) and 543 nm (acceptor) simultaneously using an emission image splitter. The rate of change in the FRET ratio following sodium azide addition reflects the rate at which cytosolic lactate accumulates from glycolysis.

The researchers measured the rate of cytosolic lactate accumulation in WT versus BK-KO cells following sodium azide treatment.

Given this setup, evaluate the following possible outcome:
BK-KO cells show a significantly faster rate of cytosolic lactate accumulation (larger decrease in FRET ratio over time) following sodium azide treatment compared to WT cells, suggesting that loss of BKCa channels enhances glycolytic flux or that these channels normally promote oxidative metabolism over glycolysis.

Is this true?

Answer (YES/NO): NO